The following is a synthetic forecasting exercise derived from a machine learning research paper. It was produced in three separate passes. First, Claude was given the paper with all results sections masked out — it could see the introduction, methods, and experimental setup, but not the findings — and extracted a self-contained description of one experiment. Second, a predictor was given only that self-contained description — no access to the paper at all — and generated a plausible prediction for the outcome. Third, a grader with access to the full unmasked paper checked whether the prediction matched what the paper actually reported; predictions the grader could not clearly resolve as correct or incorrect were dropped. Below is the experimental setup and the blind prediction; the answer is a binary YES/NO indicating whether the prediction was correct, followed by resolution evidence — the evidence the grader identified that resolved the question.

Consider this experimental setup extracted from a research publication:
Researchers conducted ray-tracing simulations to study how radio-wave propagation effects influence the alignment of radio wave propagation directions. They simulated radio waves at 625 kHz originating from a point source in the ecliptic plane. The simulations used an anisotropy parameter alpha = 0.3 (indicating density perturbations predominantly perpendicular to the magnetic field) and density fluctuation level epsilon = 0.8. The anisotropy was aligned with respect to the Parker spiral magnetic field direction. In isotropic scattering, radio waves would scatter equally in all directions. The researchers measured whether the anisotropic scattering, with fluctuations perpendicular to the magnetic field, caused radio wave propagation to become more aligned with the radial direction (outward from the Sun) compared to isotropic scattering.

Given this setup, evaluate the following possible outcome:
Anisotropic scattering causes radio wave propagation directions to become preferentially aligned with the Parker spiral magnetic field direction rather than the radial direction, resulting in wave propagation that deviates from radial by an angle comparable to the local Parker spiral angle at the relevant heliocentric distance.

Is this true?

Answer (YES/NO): NO